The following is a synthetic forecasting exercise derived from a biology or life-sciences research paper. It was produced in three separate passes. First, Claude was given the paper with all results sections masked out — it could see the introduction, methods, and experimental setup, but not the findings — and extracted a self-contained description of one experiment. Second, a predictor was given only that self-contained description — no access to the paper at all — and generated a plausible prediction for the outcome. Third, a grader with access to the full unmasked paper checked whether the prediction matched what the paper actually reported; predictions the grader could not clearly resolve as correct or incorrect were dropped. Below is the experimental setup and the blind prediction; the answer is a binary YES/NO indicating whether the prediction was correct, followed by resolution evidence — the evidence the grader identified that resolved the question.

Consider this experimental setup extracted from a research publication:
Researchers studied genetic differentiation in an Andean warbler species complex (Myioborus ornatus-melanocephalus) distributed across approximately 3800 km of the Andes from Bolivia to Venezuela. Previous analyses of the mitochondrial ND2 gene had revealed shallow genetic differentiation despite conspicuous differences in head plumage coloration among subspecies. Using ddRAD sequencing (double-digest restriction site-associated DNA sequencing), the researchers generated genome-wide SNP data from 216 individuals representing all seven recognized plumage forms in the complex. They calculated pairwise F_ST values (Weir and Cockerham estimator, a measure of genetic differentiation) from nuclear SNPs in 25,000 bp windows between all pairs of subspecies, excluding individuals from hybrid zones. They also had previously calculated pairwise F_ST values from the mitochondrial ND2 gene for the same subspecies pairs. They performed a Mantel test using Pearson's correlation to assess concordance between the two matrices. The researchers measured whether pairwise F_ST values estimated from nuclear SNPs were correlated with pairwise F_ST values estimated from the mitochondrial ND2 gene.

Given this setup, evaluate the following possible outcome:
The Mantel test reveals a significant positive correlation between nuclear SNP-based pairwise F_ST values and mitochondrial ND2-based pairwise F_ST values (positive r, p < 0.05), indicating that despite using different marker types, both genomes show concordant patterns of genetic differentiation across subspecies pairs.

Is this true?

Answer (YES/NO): YES